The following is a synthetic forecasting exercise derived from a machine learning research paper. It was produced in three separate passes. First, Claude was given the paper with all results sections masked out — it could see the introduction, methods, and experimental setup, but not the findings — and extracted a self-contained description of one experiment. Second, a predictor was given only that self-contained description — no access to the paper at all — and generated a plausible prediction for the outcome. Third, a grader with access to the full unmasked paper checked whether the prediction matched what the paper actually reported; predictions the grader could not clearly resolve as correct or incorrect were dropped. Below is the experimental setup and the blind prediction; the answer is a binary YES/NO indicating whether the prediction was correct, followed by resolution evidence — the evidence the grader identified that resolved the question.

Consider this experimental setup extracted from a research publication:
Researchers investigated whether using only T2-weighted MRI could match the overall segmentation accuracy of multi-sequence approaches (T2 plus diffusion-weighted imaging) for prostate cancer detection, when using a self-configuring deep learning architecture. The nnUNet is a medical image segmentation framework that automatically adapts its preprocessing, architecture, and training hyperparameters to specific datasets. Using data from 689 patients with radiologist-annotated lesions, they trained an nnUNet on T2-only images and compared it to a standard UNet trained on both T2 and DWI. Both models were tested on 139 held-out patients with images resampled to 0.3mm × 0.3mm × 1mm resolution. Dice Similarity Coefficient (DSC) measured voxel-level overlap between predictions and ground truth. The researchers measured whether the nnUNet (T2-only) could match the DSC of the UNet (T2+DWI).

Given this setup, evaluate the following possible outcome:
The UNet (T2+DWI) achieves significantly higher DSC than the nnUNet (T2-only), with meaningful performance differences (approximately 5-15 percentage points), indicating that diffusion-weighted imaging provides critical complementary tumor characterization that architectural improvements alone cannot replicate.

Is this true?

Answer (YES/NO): NO